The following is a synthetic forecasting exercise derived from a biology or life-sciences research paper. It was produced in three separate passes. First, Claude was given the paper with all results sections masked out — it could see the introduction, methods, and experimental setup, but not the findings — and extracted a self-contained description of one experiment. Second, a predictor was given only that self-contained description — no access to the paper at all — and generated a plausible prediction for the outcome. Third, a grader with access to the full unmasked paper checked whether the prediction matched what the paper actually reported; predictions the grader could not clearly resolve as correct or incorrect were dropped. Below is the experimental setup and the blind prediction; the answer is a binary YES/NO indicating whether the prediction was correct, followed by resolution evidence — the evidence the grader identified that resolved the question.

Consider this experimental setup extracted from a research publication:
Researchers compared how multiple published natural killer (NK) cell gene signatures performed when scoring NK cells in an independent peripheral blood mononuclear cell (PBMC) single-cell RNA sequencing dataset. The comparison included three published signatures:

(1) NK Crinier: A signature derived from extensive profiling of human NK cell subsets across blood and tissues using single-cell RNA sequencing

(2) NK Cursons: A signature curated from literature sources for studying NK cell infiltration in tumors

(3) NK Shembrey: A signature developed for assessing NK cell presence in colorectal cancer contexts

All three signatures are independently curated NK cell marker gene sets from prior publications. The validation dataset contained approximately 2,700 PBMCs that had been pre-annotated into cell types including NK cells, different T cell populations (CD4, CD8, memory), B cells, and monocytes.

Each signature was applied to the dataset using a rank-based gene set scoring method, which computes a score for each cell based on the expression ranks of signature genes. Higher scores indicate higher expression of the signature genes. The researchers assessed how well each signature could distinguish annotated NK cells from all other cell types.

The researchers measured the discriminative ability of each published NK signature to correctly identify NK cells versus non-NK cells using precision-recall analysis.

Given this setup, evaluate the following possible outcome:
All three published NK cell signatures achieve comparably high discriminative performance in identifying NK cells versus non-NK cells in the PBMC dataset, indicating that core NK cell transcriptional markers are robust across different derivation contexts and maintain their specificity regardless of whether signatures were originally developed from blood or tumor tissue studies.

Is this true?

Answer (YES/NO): NO